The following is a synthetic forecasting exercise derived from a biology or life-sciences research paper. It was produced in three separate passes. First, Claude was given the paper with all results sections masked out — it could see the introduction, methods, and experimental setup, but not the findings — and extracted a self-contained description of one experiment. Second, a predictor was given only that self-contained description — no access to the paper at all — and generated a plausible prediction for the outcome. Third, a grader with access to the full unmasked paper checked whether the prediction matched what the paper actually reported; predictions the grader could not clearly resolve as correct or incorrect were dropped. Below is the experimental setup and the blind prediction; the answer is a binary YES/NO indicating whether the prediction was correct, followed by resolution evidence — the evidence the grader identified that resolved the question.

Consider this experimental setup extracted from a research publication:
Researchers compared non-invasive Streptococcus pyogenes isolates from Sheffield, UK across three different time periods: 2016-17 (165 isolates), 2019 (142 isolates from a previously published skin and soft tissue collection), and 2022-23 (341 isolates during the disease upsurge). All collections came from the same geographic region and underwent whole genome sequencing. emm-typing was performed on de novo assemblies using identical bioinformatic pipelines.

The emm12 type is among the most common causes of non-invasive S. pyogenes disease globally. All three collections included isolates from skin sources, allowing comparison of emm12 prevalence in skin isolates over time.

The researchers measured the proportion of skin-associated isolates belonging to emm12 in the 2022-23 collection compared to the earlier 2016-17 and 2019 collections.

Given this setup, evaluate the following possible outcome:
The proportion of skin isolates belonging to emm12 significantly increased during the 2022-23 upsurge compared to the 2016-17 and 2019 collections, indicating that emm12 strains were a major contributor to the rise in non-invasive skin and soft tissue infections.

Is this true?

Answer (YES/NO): NO